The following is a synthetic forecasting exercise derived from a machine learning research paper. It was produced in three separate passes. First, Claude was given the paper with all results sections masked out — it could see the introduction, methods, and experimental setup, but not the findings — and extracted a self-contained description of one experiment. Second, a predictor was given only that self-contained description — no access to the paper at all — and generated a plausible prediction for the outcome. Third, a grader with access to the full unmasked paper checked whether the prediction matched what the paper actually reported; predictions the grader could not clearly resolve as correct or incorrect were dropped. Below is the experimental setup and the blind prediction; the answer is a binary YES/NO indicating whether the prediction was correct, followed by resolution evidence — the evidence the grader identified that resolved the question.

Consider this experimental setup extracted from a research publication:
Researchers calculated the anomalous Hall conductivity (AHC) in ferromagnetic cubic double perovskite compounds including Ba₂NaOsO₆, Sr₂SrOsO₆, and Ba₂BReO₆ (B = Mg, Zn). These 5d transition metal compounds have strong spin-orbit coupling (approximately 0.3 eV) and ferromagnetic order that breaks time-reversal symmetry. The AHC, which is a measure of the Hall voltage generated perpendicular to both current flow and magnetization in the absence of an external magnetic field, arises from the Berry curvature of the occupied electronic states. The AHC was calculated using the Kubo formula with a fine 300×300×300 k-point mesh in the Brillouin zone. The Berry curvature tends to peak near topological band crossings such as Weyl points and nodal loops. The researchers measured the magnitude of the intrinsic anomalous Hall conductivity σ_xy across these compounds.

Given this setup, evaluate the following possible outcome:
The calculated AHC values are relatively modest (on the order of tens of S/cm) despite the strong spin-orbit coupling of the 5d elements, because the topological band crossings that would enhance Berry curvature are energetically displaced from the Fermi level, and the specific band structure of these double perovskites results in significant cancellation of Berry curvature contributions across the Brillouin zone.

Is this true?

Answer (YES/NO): NO